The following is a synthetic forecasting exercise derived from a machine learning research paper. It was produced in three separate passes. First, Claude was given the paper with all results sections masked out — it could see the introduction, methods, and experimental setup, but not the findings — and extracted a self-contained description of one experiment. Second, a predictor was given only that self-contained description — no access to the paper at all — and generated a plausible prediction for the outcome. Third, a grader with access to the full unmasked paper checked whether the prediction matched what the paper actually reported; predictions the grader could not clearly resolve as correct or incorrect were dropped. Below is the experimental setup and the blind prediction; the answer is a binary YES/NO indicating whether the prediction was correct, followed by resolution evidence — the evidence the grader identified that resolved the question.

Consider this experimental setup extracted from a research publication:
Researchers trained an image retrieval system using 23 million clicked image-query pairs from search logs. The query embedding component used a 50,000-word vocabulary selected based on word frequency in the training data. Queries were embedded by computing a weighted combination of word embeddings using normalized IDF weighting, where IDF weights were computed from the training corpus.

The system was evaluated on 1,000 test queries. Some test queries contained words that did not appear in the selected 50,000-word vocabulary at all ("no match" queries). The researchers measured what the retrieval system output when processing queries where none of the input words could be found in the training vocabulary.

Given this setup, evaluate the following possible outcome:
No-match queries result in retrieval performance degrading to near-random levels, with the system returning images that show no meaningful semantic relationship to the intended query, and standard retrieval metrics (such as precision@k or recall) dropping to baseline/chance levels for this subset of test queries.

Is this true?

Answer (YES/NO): YES